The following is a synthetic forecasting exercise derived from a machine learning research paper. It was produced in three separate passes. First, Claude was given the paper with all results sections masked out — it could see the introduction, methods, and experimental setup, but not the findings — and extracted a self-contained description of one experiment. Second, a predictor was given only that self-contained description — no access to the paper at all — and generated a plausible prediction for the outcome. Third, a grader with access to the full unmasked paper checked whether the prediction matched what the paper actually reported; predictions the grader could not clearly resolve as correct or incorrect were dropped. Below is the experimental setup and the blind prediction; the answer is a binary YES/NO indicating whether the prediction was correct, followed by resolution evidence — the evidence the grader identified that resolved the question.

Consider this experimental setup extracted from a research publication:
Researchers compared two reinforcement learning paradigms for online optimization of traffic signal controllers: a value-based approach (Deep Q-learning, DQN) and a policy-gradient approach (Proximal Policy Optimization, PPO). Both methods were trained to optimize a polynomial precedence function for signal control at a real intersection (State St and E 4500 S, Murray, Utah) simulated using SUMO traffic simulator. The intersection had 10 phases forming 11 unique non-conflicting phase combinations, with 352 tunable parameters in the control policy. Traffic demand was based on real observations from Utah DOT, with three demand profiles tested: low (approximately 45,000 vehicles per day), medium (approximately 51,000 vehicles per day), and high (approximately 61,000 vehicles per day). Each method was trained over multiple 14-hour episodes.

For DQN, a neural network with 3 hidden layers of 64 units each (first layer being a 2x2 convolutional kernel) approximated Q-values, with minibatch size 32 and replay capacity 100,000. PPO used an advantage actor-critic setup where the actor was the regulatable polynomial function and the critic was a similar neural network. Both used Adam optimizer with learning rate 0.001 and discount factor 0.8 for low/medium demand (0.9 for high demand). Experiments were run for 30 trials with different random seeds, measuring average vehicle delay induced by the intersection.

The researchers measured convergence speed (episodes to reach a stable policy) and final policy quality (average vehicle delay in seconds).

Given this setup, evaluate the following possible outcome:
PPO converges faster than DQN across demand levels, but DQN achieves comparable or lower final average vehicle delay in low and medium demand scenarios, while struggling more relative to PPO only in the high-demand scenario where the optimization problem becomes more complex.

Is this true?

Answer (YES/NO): NO